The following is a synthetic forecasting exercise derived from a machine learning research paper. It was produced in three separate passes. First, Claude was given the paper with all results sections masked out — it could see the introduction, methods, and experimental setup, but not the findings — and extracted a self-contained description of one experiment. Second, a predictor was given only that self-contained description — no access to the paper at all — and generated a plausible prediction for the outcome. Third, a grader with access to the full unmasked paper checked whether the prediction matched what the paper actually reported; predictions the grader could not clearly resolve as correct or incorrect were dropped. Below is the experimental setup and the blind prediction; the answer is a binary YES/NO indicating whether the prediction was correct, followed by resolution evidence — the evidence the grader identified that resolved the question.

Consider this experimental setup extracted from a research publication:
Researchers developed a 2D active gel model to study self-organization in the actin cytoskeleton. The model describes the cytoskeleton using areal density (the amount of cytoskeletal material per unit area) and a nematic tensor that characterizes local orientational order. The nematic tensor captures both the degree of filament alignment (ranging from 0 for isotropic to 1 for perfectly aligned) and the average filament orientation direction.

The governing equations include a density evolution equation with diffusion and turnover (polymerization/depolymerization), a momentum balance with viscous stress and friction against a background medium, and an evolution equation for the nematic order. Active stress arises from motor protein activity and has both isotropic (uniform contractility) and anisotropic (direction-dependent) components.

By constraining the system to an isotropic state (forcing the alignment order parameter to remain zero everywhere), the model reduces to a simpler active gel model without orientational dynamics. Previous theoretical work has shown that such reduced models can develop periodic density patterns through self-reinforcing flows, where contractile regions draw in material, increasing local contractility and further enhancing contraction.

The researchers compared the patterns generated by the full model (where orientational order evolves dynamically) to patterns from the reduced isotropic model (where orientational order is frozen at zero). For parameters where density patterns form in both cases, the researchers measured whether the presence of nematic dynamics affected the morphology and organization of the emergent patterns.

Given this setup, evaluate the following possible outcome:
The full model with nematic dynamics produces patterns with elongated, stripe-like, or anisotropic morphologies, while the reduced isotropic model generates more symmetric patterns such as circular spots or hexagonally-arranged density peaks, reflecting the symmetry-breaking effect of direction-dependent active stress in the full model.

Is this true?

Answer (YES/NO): YES